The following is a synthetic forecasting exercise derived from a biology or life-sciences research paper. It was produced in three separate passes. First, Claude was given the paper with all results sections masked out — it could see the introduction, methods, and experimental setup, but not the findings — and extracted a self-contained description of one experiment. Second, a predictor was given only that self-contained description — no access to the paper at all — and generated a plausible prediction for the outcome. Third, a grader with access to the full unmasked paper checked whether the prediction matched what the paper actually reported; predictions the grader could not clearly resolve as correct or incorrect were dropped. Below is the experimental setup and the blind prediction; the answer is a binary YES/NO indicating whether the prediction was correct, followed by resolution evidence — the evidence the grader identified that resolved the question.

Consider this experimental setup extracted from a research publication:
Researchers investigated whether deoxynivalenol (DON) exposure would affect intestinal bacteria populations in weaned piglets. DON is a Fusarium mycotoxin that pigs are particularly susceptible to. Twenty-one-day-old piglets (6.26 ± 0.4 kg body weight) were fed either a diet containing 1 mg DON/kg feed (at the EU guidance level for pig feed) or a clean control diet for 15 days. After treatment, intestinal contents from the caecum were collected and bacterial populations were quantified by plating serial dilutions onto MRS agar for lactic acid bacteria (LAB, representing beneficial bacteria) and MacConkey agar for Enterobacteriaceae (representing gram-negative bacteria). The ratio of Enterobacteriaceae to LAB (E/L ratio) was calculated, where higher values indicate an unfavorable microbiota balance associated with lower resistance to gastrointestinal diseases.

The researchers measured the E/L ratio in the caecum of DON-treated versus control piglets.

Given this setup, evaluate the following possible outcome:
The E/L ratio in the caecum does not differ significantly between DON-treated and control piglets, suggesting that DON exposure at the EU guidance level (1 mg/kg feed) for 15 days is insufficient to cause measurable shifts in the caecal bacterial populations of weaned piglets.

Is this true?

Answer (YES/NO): YES